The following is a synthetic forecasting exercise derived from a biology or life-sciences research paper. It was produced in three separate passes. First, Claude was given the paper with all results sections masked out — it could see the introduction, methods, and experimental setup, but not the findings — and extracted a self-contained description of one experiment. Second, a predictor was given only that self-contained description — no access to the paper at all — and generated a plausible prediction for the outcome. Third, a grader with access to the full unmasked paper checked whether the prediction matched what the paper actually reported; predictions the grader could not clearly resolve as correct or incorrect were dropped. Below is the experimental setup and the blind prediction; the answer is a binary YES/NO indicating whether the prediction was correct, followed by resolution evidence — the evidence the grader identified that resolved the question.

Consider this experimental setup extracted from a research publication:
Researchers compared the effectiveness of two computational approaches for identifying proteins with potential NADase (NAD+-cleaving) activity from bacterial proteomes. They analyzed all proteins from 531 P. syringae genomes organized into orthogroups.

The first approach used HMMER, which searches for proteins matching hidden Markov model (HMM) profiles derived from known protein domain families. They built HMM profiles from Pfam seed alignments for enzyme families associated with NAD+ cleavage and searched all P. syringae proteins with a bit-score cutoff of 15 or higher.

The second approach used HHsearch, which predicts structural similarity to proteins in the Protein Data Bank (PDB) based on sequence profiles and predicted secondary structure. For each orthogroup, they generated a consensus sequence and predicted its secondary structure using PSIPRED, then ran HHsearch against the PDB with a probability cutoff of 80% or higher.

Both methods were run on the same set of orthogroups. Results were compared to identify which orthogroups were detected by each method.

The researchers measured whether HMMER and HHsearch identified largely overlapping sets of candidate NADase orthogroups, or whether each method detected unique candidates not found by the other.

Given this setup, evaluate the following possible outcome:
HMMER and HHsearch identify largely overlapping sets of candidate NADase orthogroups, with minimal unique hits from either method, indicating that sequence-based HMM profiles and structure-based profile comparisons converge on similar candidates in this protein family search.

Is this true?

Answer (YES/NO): NO